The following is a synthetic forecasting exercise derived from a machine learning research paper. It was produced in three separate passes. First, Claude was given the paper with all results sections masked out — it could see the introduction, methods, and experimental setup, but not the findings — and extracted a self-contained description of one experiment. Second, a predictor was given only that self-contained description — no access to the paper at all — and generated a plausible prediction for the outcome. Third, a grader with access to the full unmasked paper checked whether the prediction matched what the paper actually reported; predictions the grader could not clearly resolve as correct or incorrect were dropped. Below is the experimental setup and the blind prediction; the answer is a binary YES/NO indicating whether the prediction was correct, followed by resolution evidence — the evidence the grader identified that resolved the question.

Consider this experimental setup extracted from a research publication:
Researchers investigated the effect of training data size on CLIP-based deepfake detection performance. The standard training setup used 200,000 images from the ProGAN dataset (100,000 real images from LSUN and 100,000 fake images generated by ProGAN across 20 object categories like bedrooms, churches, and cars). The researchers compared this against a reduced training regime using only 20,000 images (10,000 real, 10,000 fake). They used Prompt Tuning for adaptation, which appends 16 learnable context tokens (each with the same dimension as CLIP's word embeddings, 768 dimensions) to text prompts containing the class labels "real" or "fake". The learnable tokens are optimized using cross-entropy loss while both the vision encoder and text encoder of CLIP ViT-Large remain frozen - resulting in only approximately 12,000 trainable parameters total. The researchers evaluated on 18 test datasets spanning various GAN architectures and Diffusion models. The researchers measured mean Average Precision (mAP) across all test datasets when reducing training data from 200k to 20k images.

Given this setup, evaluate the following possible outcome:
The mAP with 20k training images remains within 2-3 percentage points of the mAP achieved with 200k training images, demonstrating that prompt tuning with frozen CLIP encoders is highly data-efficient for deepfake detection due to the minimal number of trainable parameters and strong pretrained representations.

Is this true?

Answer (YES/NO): NO